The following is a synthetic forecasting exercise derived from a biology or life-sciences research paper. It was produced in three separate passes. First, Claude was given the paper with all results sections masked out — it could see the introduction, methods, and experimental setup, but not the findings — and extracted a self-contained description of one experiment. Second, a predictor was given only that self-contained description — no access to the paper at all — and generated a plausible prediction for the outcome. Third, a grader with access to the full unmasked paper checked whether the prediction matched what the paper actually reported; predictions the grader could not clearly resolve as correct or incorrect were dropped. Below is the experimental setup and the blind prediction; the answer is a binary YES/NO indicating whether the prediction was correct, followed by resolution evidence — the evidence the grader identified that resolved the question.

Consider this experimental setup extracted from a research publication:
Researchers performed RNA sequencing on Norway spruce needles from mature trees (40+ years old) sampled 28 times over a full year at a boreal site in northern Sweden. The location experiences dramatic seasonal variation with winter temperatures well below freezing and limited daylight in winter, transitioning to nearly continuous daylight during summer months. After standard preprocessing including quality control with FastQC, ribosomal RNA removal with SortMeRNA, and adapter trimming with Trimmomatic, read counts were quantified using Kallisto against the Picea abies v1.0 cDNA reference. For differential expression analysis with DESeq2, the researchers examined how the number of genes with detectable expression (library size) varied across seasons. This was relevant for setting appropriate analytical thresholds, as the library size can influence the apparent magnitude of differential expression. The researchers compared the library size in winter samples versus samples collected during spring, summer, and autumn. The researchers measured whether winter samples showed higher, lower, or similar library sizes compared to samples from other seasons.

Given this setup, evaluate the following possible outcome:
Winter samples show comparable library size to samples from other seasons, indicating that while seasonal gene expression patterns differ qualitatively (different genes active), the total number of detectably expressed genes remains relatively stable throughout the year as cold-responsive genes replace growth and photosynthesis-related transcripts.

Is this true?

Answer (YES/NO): NO